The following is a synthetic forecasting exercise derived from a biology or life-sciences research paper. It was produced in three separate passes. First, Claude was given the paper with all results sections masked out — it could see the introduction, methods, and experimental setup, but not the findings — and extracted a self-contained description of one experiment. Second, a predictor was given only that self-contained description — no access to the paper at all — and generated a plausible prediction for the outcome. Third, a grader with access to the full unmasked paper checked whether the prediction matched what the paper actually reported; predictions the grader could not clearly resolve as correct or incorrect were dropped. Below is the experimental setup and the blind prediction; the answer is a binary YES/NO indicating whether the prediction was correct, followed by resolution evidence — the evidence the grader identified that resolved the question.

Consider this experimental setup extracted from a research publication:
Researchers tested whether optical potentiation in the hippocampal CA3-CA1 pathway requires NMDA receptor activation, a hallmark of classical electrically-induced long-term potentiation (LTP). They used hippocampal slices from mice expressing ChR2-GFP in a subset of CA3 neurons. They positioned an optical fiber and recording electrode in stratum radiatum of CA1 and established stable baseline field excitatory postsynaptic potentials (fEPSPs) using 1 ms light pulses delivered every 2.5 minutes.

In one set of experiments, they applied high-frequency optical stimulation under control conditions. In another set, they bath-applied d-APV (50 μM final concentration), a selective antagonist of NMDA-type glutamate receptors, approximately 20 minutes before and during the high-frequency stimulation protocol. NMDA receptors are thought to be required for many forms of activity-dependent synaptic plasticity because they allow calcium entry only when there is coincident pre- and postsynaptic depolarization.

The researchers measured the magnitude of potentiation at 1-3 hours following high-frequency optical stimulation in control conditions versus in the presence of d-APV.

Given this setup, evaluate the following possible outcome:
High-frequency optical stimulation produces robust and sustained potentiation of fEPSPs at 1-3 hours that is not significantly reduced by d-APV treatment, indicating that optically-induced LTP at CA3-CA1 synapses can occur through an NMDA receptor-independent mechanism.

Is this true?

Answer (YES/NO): NO